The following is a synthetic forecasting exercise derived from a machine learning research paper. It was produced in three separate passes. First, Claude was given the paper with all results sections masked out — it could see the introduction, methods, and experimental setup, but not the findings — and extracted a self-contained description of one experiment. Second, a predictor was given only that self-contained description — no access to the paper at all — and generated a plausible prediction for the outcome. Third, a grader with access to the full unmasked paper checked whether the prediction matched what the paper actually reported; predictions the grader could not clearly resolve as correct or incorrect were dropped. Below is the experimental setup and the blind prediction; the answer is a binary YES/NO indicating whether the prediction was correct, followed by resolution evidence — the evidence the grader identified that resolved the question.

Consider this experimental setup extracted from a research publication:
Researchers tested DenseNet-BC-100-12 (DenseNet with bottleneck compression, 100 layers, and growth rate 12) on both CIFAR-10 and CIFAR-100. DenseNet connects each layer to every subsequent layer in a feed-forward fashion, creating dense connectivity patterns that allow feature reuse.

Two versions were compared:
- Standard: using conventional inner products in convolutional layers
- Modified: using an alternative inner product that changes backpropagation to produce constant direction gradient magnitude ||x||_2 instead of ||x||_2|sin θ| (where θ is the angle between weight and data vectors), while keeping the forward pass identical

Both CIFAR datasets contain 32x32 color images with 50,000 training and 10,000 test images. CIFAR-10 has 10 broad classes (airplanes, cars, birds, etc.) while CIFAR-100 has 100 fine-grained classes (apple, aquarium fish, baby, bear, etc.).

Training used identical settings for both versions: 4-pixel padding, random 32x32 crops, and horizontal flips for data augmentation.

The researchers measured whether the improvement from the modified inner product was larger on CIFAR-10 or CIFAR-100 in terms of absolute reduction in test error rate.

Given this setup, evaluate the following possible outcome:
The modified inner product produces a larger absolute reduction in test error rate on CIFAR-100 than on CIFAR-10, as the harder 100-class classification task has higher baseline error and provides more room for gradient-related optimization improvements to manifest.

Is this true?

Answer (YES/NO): YES